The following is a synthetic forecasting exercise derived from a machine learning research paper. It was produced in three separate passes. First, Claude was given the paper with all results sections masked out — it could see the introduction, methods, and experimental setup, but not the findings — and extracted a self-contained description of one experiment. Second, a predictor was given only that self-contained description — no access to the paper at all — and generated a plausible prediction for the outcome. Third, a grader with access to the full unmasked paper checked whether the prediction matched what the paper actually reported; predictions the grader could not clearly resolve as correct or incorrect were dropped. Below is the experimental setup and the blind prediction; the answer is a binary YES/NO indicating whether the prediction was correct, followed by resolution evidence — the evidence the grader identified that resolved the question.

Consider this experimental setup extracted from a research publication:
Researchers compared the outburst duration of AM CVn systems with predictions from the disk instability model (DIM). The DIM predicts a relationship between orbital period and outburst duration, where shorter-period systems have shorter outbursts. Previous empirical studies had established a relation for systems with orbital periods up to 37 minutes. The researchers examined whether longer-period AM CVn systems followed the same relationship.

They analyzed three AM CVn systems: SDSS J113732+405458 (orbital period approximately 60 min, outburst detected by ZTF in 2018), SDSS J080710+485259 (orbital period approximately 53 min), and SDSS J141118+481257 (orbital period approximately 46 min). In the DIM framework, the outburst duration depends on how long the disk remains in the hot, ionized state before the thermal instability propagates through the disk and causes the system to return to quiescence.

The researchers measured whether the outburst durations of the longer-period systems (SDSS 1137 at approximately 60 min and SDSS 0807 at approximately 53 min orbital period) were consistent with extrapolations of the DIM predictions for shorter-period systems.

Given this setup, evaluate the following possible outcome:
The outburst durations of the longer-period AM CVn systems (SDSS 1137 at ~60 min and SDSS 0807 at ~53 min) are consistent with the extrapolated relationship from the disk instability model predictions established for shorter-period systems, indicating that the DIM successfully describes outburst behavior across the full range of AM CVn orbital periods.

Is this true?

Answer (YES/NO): NO